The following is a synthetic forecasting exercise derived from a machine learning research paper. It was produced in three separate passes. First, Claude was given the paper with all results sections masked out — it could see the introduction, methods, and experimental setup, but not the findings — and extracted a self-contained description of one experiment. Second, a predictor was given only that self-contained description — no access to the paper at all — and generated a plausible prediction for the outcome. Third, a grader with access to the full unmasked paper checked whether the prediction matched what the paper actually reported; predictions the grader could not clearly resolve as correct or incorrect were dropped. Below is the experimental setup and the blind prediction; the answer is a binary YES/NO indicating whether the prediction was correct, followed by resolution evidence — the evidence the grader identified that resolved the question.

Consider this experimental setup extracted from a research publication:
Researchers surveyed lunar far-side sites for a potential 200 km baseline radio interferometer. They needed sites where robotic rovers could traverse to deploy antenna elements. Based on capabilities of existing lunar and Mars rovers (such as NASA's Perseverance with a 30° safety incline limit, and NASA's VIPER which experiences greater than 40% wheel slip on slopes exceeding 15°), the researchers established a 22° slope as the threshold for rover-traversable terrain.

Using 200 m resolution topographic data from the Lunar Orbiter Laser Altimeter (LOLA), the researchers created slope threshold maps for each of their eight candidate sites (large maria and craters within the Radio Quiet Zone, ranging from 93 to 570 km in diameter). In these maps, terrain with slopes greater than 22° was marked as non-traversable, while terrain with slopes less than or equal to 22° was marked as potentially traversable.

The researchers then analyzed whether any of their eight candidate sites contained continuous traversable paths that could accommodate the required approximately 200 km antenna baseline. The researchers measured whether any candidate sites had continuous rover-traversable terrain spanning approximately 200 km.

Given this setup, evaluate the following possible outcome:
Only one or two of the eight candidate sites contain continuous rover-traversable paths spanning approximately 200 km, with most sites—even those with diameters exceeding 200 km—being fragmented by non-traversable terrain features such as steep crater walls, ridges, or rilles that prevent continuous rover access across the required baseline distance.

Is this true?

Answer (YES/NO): YES